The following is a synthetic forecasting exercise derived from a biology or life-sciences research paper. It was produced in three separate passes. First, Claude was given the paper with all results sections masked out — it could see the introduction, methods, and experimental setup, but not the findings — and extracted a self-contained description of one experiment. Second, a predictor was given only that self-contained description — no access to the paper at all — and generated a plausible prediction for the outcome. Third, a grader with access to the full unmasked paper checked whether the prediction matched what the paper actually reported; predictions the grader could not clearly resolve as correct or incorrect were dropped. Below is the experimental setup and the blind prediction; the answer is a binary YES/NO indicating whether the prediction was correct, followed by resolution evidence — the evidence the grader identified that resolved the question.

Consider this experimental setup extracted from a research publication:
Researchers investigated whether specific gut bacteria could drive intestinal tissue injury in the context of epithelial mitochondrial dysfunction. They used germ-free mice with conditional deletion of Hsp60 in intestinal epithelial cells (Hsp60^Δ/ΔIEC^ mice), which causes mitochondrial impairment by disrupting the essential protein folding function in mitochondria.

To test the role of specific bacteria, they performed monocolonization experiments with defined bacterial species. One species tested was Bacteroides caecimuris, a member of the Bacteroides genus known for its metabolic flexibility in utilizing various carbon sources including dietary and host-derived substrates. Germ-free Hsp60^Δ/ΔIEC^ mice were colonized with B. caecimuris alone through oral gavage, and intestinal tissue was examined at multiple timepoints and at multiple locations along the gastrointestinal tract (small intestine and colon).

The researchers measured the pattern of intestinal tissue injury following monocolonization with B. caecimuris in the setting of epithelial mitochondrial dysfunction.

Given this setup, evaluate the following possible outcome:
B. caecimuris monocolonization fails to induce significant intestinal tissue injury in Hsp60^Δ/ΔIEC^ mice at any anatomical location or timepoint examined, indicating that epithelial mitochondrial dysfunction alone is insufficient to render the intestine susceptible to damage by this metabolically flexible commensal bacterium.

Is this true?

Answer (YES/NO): NO